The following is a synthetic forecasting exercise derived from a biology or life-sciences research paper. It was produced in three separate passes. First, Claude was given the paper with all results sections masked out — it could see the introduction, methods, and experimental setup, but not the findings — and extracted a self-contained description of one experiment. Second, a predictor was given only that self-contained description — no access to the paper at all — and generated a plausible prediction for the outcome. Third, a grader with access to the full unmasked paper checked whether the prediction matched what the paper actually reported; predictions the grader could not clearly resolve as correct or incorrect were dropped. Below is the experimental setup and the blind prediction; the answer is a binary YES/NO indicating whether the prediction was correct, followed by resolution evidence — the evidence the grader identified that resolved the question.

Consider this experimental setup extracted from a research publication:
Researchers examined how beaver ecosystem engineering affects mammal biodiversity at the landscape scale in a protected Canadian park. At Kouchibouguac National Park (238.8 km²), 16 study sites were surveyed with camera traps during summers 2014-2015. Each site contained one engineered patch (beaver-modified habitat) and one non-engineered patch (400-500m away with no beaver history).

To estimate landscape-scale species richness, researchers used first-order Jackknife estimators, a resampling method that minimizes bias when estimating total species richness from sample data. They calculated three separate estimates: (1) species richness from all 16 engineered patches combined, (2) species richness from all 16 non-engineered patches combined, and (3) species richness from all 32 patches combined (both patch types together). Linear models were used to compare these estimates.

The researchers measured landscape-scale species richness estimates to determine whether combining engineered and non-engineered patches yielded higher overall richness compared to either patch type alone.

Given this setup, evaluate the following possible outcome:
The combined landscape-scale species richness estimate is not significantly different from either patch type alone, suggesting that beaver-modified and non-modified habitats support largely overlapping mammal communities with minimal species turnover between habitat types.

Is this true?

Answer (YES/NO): NO